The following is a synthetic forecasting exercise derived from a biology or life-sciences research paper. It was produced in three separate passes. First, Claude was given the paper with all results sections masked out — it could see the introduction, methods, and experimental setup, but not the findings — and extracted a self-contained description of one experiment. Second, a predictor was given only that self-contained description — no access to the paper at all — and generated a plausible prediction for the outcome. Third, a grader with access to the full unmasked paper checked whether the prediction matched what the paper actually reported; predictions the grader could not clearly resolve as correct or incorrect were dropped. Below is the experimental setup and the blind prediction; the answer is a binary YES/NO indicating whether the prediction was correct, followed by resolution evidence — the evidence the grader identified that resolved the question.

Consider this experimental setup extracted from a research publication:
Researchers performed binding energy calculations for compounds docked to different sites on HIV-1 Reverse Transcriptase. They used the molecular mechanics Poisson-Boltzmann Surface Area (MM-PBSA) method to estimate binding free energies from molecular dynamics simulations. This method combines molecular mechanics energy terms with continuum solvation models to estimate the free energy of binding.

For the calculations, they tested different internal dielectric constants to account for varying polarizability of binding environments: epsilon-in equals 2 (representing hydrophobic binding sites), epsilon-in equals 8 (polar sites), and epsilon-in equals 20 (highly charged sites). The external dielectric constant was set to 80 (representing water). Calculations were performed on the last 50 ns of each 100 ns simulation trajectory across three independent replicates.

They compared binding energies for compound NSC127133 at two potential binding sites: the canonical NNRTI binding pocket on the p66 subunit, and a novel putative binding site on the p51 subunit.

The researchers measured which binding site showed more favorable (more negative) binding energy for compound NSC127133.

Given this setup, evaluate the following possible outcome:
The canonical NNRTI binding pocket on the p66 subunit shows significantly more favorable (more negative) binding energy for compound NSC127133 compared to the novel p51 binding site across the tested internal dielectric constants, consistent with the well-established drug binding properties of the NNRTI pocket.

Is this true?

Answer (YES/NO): NO